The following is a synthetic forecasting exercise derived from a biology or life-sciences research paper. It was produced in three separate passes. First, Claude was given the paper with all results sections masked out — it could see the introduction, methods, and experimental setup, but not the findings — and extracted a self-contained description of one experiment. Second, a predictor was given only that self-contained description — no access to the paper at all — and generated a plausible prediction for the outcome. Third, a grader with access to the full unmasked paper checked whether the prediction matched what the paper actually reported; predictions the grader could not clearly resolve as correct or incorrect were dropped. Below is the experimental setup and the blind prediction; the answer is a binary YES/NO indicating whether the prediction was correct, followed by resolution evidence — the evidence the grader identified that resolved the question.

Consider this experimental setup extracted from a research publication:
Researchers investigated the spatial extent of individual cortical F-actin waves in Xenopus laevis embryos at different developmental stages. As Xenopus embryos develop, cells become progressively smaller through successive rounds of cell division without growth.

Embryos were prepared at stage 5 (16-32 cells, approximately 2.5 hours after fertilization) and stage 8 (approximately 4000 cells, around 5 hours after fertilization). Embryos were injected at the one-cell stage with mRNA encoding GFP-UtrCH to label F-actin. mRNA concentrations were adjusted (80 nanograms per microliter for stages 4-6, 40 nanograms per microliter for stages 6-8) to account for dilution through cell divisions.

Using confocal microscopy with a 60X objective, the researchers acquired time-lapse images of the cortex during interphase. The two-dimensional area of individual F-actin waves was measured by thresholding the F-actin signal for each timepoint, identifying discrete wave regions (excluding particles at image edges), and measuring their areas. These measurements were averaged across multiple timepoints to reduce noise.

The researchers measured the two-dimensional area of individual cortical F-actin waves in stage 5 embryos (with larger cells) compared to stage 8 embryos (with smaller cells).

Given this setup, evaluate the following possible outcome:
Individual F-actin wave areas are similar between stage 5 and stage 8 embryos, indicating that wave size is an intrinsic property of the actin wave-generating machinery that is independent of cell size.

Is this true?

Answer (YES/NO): NO